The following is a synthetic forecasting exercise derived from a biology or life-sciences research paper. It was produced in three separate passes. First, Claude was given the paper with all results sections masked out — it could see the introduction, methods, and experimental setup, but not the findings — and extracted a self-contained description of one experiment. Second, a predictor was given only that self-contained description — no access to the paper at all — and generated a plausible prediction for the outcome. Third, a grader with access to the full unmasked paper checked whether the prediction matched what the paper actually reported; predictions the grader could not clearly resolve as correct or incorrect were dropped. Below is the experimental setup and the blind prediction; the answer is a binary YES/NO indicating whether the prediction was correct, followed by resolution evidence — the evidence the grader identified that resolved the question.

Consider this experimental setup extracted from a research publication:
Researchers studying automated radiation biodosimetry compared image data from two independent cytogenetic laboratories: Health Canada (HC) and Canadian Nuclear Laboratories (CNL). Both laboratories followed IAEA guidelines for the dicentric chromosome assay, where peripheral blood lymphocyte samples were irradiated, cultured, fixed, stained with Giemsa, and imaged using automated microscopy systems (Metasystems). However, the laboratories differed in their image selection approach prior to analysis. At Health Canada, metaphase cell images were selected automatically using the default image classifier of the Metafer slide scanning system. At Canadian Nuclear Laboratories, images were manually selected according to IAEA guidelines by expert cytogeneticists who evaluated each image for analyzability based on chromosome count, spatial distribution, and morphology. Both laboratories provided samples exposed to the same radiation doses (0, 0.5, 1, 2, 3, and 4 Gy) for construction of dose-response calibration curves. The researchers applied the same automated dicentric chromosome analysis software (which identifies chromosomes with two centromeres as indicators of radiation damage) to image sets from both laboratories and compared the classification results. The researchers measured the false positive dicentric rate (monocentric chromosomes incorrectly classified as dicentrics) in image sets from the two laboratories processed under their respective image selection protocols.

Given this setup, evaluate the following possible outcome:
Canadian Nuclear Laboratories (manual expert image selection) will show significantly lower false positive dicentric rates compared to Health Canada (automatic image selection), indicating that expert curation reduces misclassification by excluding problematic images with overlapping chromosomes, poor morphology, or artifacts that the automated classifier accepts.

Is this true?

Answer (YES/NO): YES